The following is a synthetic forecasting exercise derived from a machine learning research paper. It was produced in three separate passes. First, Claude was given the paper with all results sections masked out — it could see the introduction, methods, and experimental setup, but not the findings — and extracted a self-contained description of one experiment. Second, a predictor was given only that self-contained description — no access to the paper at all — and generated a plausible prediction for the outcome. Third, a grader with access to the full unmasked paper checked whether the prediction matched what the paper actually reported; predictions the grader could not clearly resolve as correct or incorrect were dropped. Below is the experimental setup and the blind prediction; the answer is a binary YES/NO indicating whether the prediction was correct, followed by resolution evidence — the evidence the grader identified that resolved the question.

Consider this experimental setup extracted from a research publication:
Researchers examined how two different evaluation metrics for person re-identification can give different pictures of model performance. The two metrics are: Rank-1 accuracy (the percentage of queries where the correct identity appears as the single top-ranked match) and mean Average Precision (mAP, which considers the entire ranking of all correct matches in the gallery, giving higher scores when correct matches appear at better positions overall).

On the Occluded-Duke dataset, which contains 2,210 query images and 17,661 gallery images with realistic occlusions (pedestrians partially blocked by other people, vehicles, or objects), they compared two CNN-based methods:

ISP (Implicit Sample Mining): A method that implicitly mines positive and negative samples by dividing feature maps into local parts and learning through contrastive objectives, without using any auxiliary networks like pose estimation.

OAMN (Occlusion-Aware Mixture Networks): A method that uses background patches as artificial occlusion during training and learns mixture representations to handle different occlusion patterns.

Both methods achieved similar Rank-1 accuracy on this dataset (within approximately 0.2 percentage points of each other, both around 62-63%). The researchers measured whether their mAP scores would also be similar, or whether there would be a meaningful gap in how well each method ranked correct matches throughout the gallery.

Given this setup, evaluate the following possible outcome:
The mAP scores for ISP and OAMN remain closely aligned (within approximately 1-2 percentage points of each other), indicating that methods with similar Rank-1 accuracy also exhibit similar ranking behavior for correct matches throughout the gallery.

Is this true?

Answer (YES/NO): NO